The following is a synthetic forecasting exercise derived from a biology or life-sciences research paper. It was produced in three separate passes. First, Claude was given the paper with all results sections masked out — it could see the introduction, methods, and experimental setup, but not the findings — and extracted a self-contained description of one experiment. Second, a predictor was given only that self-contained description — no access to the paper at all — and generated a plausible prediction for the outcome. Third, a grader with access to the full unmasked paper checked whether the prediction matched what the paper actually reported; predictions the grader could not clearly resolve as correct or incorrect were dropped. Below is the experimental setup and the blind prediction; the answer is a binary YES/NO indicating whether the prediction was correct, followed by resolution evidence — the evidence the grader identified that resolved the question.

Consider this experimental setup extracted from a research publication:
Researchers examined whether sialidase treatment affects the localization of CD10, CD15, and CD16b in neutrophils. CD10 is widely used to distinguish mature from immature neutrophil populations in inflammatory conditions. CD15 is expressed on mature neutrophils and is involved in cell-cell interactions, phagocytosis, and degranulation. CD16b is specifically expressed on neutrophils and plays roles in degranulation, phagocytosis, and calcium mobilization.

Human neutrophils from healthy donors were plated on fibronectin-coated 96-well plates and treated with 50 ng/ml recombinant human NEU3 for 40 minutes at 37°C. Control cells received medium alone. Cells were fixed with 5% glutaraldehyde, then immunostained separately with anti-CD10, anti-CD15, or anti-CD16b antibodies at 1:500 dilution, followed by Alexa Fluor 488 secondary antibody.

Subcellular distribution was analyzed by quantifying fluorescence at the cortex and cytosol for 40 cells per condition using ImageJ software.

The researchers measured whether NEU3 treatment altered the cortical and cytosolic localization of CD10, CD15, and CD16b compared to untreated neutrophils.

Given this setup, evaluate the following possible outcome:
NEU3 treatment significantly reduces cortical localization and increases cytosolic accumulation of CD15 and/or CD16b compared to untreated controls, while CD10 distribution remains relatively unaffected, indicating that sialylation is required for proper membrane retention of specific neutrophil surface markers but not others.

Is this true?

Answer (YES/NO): NO